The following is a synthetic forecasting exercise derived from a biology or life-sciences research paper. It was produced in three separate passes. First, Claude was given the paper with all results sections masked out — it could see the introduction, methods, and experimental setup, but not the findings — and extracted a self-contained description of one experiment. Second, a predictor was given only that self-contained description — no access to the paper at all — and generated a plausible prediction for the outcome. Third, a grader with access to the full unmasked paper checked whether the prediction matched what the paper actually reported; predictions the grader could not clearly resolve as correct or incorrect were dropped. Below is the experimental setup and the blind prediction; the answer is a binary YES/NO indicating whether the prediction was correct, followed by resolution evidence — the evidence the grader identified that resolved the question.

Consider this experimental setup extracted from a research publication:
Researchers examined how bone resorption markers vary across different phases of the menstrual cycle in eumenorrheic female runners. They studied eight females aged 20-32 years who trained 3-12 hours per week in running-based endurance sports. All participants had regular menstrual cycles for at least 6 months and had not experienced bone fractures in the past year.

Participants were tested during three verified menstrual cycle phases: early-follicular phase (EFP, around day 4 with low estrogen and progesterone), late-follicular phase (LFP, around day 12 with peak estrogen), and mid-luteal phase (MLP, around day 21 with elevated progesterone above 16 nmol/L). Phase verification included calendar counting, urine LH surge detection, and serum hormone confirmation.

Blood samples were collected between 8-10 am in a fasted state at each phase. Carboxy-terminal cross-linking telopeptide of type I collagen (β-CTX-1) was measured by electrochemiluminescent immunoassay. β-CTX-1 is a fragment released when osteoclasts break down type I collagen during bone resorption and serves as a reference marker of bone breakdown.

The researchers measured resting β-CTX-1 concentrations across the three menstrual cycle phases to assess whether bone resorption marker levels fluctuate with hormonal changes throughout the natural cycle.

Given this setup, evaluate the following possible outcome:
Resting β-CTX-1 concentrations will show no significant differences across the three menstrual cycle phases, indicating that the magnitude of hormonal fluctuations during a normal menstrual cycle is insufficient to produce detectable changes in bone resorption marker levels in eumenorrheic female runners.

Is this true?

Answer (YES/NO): NO